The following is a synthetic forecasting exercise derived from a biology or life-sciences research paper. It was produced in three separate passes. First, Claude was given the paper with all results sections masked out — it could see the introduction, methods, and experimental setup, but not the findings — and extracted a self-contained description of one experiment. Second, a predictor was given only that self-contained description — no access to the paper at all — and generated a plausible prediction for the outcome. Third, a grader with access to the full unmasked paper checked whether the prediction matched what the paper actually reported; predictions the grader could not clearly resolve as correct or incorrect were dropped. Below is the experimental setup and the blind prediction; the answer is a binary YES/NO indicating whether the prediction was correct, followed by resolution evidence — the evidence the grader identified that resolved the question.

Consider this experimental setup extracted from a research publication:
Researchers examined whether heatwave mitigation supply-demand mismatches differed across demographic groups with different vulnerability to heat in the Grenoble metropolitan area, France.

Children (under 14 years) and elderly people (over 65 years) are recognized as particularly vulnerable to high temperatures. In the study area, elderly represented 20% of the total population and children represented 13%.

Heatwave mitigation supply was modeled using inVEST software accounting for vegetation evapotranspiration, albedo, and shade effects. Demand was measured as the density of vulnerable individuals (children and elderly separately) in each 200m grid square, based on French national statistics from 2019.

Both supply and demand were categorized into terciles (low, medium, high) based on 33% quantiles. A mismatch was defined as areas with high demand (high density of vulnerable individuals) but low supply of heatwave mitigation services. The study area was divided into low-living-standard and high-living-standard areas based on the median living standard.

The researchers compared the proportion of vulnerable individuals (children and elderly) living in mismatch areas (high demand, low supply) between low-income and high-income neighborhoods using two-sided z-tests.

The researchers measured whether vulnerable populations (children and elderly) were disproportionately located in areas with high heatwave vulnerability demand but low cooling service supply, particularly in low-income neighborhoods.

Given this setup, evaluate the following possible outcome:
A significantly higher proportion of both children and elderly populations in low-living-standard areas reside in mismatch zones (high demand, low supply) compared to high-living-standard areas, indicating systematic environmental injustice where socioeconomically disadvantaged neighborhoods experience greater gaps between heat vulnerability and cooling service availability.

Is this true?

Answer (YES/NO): YES